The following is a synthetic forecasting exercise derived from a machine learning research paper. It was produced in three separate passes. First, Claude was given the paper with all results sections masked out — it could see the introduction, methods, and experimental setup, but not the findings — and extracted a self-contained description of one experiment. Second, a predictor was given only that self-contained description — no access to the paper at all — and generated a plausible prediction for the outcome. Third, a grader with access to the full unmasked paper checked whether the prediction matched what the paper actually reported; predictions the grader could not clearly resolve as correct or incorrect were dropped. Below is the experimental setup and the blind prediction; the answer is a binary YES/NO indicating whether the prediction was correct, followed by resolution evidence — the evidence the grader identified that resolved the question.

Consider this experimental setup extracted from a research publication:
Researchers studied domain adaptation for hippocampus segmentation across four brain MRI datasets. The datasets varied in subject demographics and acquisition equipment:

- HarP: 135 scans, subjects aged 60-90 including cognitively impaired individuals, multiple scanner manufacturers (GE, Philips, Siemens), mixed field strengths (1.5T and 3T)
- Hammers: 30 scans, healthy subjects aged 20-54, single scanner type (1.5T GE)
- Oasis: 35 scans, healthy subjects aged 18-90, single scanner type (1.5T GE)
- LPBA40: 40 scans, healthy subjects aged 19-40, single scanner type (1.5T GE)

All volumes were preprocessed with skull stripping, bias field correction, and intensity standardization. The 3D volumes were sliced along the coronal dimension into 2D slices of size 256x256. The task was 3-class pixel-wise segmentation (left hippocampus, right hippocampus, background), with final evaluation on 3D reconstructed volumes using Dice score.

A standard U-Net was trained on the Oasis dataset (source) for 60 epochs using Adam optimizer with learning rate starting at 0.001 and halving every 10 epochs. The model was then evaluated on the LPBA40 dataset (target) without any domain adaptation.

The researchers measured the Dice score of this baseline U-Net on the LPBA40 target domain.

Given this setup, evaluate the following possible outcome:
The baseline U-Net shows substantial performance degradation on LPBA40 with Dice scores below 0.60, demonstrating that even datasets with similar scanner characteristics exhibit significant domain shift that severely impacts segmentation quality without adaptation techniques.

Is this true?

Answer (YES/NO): YES